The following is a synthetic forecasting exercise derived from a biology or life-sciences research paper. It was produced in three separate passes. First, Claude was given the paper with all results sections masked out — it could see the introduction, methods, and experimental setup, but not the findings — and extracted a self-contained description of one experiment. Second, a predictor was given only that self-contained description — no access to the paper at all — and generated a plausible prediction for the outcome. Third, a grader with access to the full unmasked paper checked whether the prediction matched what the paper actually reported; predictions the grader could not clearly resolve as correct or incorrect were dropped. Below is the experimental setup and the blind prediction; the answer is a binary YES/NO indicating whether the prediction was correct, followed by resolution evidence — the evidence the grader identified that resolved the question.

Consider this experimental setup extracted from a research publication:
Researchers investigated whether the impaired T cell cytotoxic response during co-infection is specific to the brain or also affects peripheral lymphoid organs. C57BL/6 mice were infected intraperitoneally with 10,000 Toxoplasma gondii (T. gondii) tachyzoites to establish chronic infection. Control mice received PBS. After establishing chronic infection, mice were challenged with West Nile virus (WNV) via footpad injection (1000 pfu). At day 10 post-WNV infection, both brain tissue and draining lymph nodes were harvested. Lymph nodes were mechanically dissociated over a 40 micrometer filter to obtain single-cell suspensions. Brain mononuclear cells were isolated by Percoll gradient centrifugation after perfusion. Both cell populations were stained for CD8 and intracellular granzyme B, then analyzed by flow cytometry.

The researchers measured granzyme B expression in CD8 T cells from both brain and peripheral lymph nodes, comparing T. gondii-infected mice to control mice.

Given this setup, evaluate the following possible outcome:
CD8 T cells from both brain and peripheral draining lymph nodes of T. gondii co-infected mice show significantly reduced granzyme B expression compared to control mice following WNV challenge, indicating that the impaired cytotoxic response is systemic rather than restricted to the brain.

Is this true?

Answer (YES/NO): NO